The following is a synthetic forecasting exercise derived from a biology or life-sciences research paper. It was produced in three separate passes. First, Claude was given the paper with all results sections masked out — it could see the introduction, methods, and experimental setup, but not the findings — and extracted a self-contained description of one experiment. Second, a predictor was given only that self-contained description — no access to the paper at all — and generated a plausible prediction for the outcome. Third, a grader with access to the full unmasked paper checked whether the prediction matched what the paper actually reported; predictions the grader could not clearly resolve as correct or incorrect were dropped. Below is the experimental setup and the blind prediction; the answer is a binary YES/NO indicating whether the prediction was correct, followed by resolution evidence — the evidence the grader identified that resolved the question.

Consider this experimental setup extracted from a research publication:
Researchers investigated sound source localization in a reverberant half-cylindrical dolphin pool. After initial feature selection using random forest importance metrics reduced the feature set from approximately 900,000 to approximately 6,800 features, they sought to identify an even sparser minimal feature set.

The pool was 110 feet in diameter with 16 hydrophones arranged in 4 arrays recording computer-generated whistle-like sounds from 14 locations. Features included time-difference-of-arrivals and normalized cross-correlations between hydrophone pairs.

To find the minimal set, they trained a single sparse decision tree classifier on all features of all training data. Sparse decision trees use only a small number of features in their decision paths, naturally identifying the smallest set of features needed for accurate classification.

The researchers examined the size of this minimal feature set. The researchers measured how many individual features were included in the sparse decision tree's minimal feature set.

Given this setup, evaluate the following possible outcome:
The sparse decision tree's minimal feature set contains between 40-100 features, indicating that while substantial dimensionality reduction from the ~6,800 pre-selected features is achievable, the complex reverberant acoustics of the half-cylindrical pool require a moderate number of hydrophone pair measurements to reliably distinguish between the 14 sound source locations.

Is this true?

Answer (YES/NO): NO